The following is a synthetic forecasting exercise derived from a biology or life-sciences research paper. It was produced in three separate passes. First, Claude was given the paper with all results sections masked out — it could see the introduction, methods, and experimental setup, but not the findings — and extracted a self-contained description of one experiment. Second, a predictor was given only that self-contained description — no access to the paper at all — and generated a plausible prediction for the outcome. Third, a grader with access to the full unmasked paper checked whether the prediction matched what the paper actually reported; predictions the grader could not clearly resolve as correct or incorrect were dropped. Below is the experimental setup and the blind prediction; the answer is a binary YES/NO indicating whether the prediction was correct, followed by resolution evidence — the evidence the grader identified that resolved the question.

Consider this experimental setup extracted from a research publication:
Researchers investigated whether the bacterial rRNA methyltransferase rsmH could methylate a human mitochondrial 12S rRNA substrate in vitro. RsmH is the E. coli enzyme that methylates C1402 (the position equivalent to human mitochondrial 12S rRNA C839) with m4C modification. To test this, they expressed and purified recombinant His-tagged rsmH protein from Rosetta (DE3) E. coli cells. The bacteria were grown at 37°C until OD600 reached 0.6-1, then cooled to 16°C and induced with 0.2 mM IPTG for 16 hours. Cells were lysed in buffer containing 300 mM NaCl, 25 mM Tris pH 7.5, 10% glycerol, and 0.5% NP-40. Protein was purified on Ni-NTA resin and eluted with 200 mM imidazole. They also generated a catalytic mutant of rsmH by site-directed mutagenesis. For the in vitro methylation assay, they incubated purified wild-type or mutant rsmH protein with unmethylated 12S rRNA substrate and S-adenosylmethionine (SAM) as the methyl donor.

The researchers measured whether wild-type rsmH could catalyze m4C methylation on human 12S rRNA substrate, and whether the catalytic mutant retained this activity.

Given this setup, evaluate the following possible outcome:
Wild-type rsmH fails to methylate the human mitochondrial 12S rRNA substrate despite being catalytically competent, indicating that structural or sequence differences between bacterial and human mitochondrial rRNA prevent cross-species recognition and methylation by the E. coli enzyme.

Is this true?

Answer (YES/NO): NO